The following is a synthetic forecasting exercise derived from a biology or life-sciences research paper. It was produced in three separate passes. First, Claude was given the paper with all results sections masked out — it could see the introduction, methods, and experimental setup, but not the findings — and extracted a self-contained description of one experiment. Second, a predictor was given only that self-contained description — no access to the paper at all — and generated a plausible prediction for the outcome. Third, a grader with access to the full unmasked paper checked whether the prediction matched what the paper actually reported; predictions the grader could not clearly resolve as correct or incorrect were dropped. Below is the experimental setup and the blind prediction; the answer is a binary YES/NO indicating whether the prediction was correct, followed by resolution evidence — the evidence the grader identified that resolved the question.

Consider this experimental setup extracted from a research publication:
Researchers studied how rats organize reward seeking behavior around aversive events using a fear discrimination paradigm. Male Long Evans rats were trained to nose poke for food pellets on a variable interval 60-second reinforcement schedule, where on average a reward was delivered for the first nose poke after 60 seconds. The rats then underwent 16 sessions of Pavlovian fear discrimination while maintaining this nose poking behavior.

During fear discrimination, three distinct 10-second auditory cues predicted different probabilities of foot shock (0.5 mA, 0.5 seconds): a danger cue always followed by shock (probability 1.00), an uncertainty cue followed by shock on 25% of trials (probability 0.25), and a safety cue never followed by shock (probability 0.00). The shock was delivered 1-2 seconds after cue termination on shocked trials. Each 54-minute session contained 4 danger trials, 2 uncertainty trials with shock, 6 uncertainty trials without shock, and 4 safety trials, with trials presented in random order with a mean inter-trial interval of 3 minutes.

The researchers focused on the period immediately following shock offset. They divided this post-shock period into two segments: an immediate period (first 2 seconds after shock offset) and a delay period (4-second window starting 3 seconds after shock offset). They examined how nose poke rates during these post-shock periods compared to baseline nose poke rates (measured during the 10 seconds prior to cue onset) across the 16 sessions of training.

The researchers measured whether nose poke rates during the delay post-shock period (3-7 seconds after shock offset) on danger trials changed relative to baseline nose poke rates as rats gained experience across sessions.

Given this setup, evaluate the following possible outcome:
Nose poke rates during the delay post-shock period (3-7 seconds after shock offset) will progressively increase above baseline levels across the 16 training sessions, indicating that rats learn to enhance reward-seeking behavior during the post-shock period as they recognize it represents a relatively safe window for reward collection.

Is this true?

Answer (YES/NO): YES